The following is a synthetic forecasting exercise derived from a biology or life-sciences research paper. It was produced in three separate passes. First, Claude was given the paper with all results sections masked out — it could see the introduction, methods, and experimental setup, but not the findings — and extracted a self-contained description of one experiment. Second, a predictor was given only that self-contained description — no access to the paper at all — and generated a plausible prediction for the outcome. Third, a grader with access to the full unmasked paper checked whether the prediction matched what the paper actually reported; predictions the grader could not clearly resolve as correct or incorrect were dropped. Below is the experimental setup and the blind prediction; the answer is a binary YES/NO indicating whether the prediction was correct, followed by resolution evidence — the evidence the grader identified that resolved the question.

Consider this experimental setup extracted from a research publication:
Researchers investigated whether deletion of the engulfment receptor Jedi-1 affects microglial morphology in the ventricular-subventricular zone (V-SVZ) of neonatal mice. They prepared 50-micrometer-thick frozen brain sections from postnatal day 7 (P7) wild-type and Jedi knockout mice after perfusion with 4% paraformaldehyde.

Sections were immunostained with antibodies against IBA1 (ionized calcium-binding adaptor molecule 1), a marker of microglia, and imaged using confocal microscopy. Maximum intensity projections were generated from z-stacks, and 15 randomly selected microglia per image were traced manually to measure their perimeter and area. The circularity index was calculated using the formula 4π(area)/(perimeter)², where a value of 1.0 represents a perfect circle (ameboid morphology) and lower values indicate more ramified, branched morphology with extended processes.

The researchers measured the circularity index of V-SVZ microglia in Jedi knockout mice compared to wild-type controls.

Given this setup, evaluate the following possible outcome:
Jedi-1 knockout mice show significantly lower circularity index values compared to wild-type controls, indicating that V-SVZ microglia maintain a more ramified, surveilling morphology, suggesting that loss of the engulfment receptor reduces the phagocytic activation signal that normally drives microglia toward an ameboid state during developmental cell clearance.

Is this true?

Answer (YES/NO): NO